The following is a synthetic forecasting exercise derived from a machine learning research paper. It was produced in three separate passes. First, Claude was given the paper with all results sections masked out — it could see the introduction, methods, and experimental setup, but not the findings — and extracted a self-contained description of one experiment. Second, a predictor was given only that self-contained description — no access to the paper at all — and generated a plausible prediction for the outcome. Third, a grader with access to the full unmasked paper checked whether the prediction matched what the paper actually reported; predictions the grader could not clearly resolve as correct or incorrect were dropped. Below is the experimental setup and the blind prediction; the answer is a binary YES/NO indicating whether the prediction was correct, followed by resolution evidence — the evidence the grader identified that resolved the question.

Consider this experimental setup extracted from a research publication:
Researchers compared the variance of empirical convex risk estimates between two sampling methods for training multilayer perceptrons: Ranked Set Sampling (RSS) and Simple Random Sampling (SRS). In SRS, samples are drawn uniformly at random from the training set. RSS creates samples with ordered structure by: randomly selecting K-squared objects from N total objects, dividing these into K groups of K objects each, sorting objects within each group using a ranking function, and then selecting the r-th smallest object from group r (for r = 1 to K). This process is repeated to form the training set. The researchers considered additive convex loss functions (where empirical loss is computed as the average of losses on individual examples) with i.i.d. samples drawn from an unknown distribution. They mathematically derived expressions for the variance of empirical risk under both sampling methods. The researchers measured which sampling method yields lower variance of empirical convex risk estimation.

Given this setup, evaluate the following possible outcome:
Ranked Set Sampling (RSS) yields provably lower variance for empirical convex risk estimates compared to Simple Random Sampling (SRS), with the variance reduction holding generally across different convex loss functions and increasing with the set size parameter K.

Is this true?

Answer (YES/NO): NO